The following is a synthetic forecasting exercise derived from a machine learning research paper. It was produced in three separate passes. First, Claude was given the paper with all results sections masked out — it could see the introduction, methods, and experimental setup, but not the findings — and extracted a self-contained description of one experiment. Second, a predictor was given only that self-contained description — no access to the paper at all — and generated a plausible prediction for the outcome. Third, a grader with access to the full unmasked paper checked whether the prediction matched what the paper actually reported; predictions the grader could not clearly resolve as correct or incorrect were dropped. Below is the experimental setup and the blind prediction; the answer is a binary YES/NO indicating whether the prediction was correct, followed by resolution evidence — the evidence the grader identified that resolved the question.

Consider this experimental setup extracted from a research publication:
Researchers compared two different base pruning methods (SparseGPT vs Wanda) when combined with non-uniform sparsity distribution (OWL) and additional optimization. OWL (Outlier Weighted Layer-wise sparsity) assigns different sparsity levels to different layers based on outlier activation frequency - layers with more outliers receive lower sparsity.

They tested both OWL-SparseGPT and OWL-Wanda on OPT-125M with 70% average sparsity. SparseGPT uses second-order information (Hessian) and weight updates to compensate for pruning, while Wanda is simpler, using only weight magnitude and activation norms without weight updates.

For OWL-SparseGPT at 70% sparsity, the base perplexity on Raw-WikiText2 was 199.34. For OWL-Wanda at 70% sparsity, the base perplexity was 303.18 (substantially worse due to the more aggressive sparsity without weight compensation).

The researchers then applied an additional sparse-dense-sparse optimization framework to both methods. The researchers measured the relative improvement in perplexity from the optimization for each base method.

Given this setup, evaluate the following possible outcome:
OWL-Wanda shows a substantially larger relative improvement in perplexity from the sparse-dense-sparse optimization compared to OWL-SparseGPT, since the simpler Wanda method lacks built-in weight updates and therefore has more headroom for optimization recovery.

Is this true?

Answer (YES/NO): YES